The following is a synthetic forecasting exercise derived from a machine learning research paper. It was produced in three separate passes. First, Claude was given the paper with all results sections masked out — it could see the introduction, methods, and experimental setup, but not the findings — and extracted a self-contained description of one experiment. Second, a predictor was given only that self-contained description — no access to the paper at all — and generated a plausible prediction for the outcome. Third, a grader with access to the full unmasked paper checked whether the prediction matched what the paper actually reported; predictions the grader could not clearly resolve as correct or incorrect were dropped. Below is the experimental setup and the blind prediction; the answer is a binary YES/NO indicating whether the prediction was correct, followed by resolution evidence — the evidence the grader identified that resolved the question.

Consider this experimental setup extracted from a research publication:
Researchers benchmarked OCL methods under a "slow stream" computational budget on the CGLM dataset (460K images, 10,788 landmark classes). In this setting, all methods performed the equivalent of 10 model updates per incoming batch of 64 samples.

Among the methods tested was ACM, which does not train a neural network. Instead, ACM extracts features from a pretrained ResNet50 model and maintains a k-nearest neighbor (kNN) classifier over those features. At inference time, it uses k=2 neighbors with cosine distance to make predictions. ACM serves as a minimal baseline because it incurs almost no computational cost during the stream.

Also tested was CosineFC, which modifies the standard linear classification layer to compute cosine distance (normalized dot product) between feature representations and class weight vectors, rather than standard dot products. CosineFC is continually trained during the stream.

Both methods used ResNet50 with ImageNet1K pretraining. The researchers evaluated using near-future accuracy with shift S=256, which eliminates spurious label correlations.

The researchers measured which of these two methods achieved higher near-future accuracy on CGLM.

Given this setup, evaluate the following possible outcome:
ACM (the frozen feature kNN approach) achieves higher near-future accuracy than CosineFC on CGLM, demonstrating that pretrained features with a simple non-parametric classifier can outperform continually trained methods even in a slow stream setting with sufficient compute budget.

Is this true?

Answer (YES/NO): NO